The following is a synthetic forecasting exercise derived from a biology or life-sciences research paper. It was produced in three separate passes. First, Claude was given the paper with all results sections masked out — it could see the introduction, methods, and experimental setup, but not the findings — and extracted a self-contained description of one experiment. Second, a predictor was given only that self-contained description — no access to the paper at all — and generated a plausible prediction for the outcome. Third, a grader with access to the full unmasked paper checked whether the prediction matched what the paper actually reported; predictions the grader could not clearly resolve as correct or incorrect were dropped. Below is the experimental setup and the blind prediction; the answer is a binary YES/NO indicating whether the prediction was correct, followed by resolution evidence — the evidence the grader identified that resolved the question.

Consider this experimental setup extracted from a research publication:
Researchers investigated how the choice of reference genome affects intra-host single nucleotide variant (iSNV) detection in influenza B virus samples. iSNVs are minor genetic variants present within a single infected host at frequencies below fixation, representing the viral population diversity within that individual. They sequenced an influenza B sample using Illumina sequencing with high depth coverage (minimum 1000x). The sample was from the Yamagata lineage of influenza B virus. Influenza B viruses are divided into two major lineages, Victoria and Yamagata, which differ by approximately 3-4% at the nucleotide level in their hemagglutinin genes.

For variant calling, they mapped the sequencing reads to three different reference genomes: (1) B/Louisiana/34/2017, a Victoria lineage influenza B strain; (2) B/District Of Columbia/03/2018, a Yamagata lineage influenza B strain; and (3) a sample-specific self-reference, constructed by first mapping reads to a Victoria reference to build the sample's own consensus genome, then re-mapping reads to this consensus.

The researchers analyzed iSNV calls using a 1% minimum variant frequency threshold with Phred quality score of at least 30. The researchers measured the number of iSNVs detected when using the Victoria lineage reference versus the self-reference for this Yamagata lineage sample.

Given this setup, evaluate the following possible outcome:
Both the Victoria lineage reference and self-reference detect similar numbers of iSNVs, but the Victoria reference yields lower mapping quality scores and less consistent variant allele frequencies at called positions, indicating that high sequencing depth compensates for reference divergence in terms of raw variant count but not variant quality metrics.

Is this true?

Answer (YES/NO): NO